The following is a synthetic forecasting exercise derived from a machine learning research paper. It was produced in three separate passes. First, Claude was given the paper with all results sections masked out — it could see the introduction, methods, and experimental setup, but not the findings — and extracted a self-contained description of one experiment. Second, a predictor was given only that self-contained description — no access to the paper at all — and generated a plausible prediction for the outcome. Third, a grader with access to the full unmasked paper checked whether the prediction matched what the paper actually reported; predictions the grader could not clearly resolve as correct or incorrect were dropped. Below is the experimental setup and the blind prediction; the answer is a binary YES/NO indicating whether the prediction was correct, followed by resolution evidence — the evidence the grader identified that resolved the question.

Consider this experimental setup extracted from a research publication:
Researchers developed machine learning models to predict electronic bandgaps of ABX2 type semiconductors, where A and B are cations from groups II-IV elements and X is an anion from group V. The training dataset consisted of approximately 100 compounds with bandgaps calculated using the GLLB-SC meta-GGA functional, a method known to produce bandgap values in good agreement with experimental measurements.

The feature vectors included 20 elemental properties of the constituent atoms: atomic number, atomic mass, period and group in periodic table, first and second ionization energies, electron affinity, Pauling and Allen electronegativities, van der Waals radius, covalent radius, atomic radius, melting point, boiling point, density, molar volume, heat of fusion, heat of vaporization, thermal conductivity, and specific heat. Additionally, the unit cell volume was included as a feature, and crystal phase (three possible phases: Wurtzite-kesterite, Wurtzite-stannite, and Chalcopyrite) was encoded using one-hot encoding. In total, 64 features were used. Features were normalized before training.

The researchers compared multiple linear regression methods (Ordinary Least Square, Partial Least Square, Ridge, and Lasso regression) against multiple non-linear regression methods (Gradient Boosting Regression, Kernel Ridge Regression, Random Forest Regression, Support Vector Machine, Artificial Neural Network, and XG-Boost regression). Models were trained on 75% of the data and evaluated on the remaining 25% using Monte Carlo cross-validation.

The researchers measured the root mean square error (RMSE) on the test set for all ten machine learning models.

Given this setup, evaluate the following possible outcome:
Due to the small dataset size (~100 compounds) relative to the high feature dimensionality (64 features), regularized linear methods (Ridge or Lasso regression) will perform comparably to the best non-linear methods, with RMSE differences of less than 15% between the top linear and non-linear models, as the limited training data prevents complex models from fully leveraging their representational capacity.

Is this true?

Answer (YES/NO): NO